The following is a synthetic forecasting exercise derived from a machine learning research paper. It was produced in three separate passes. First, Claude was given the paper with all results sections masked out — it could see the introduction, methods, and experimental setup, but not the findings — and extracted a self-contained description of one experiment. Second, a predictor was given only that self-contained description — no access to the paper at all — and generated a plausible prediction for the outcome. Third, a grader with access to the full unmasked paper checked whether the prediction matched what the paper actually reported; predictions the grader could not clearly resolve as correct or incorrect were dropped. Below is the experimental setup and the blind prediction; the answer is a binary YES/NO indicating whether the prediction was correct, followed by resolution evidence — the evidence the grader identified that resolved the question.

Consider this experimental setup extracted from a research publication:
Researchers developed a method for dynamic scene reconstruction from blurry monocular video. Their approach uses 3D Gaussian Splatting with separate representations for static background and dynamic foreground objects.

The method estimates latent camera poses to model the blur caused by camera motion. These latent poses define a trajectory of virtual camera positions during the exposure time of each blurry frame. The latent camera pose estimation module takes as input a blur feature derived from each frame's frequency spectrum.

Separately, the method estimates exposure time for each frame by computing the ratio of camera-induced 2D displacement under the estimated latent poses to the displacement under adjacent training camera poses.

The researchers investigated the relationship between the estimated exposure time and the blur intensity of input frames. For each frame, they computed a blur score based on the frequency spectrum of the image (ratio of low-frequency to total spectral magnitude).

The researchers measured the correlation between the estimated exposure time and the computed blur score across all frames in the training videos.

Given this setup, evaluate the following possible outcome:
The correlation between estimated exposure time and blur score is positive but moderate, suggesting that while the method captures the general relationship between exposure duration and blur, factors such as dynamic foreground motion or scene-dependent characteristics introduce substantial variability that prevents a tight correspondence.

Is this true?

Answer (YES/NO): NO